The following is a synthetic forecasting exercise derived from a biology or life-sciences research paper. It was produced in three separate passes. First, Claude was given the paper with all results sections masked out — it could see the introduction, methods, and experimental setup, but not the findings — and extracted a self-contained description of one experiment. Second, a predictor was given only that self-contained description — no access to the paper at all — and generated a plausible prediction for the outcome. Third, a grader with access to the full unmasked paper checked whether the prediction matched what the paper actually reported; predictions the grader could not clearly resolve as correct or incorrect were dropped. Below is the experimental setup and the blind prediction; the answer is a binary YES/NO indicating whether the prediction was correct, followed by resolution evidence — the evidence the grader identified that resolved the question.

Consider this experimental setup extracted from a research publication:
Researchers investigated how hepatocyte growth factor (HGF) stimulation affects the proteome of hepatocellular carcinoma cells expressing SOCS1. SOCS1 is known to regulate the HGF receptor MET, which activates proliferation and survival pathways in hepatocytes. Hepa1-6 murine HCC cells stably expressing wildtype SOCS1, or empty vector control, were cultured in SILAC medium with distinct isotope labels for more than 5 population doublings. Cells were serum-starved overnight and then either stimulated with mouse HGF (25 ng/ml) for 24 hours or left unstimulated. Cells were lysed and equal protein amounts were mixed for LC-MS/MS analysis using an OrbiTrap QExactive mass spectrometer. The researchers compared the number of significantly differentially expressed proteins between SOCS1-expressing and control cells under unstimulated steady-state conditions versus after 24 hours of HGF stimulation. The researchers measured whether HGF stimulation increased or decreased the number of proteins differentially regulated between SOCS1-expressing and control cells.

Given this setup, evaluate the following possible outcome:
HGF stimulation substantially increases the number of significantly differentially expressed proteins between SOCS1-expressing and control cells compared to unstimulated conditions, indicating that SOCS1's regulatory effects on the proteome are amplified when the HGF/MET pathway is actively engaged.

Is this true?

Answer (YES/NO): YES